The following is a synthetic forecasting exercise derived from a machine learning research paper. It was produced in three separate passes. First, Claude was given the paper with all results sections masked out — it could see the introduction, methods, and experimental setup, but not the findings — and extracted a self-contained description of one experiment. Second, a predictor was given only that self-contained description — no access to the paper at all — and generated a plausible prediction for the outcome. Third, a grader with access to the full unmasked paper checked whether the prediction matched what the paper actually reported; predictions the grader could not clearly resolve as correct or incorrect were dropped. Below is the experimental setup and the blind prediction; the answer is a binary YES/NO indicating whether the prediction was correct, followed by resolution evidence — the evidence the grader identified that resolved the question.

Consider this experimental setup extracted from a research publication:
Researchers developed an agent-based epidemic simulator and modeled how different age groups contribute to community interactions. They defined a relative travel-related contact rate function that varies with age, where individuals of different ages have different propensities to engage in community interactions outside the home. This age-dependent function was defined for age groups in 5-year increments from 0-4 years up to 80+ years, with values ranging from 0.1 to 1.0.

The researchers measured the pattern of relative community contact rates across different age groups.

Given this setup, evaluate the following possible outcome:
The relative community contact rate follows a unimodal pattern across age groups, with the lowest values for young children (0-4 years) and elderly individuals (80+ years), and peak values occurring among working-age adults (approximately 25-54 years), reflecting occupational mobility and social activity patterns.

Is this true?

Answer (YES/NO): NO